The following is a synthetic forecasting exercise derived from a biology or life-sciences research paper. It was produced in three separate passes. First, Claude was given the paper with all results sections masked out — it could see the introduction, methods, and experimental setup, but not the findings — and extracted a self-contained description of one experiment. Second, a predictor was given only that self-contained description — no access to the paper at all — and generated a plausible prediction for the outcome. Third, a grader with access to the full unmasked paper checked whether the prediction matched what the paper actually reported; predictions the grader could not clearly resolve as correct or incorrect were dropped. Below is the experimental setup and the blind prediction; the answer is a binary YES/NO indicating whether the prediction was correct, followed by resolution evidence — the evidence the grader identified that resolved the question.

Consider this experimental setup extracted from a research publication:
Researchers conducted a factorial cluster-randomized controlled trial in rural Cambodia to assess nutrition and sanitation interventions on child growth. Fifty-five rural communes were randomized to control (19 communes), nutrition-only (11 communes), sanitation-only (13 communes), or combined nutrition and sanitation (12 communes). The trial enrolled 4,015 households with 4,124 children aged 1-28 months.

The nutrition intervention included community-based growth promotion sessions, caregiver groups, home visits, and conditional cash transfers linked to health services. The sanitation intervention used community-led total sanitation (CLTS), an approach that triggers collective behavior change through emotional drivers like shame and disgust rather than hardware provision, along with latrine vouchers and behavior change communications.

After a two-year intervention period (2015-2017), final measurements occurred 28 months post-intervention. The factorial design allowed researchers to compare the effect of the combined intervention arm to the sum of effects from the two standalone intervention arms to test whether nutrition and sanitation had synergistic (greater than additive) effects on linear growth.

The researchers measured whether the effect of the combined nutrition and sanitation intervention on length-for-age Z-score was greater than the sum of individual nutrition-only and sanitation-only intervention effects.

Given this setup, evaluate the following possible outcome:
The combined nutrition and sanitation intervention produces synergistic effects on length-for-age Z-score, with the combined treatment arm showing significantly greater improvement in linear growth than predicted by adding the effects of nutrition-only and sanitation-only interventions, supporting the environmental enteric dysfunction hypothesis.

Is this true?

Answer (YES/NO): NO